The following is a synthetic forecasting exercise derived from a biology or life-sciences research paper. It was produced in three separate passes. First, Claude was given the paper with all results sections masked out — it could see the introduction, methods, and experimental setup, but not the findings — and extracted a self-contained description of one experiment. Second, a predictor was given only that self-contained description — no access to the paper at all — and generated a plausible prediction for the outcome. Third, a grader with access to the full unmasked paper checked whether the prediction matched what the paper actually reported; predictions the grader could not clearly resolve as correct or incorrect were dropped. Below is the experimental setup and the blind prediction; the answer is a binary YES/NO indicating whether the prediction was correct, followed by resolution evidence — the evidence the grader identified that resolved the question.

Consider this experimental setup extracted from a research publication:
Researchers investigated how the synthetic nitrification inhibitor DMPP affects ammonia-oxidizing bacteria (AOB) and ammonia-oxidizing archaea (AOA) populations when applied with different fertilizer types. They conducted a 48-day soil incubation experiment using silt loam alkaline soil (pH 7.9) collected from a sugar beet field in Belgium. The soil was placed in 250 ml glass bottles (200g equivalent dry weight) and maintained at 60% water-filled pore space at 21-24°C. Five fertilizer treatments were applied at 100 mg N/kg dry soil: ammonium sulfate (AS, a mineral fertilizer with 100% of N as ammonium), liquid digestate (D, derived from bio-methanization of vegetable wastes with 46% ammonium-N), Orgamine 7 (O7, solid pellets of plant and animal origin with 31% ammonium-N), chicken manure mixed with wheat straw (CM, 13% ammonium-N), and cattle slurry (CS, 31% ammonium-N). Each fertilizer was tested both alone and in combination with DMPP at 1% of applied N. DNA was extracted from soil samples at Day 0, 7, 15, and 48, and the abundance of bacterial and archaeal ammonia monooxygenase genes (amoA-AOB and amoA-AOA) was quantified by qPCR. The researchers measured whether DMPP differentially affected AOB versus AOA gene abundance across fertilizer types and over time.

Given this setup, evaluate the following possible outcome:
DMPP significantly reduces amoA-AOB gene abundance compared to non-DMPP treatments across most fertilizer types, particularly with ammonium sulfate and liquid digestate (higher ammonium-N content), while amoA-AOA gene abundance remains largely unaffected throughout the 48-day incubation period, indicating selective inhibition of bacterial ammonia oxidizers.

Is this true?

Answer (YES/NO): YES